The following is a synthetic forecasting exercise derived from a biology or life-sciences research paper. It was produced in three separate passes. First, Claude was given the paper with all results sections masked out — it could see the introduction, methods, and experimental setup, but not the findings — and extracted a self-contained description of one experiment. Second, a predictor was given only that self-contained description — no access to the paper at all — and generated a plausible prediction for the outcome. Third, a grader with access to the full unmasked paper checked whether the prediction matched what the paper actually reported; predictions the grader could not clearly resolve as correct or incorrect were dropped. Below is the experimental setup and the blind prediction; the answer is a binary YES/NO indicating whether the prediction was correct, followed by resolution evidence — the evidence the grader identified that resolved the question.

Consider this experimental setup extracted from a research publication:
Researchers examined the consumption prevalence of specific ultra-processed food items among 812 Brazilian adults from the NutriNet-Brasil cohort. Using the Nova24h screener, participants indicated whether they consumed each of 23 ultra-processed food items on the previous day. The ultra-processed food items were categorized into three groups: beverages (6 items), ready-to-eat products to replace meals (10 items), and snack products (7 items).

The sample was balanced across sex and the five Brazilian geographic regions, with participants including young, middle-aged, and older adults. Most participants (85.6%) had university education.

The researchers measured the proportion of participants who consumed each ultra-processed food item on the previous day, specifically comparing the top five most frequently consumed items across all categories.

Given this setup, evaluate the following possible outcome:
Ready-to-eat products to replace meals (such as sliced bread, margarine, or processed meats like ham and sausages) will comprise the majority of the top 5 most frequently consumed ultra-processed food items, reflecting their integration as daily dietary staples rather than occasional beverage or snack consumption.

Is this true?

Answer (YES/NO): YES